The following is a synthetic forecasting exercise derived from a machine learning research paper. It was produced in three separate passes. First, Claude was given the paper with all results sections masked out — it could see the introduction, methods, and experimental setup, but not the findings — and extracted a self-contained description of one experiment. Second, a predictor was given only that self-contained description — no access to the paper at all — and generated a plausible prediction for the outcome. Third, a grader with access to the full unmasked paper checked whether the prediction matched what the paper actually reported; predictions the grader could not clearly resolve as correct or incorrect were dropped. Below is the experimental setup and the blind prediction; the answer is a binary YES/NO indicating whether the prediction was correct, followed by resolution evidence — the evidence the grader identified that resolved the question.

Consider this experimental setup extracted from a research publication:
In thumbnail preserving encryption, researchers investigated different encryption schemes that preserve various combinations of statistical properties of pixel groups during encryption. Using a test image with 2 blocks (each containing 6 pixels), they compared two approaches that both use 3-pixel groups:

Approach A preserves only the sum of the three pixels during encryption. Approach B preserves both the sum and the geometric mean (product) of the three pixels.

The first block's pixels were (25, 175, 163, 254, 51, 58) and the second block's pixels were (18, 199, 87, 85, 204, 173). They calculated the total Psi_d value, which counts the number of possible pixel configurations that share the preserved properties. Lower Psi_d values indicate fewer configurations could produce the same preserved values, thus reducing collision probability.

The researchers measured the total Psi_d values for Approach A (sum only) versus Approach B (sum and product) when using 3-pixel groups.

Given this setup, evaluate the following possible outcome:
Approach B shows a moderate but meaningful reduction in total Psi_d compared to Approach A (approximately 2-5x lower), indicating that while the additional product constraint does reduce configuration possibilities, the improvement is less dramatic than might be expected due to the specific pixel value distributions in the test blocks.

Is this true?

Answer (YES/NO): NO